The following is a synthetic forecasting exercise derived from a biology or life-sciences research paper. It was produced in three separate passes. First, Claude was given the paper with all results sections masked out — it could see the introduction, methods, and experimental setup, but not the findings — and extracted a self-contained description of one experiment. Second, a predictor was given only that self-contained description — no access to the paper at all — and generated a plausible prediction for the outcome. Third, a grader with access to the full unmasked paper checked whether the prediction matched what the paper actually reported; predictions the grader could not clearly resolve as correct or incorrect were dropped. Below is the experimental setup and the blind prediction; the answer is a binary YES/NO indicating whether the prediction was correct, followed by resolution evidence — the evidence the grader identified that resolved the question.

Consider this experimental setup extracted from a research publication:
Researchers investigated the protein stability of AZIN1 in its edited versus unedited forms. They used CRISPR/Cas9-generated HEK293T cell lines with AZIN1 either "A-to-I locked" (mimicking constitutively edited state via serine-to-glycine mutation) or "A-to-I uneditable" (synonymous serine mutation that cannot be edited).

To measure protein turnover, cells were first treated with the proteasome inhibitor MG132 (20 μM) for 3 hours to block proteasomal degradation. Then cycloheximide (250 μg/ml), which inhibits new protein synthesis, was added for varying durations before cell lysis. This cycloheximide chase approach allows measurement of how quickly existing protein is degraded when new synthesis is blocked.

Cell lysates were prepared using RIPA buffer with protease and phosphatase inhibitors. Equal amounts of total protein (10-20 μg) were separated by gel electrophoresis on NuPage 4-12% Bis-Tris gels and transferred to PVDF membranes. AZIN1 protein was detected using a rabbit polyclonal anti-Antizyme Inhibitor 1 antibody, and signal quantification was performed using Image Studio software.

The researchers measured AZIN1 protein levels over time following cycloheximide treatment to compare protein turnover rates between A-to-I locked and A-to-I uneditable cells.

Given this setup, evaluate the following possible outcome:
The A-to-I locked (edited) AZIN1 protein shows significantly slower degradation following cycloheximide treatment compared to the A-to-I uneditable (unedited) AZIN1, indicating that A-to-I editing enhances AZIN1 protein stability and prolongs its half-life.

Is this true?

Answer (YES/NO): NO